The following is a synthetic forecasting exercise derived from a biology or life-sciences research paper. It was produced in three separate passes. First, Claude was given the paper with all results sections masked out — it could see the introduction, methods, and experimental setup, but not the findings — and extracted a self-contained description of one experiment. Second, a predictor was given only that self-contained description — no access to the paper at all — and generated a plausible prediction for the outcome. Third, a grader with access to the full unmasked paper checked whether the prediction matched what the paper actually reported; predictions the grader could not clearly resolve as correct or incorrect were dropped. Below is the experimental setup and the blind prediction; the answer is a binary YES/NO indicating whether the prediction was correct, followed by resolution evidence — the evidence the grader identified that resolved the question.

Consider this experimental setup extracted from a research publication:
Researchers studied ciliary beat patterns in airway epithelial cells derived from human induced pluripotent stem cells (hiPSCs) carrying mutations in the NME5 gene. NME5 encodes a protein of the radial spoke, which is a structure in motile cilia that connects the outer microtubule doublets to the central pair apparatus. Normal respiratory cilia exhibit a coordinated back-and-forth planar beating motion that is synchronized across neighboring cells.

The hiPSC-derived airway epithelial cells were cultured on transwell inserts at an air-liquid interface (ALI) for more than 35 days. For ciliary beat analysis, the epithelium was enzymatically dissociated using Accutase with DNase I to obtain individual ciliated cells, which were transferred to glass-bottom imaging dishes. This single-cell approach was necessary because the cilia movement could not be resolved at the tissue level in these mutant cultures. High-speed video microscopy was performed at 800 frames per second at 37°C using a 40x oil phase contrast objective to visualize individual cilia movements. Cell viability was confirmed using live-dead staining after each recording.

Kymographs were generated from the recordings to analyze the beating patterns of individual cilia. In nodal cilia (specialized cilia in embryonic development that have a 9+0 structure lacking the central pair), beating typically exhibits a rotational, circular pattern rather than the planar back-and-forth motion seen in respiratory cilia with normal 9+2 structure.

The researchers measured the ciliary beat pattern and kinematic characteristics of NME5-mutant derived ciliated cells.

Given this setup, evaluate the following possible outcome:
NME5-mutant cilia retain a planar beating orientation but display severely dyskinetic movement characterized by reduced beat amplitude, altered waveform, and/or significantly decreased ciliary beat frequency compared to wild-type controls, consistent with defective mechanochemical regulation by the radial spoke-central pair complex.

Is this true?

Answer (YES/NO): NO